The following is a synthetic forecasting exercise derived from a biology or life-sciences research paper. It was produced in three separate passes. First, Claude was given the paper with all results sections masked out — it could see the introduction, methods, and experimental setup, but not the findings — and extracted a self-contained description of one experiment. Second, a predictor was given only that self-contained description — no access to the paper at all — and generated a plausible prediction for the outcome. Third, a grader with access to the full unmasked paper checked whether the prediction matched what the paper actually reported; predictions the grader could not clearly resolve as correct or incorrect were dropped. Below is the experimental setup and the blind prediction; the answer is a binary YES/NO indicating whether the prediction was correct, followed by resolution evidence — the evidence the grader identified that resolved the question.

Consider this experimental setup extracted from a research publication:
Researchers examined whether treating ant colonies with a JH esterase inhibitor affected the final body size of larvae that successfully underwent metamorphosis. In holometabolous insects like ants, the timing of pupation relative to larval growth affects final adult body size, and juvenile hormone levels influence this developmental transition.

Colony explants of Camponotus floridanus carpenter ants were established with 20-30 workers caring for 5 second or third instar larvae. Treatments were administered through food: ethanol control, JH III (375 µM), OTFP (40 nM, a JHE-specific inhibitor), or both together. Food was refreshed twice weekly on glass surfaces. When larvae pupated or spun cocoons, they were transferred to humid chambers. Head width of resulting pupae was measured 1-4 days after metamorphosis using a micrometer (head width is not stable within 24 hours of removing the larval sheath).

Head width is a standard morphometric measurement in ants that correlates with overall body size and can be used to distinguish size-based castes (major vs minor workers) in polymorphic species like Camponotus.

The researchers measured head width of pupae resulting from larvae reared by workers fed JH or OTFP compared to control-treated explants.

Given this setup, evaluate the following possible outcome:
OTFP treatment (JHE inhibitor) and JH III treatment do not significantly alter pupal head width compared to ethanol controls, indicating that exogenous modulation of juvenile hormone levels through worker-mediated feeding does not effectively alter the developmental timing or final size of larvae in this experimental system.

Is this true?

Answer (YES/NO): NO